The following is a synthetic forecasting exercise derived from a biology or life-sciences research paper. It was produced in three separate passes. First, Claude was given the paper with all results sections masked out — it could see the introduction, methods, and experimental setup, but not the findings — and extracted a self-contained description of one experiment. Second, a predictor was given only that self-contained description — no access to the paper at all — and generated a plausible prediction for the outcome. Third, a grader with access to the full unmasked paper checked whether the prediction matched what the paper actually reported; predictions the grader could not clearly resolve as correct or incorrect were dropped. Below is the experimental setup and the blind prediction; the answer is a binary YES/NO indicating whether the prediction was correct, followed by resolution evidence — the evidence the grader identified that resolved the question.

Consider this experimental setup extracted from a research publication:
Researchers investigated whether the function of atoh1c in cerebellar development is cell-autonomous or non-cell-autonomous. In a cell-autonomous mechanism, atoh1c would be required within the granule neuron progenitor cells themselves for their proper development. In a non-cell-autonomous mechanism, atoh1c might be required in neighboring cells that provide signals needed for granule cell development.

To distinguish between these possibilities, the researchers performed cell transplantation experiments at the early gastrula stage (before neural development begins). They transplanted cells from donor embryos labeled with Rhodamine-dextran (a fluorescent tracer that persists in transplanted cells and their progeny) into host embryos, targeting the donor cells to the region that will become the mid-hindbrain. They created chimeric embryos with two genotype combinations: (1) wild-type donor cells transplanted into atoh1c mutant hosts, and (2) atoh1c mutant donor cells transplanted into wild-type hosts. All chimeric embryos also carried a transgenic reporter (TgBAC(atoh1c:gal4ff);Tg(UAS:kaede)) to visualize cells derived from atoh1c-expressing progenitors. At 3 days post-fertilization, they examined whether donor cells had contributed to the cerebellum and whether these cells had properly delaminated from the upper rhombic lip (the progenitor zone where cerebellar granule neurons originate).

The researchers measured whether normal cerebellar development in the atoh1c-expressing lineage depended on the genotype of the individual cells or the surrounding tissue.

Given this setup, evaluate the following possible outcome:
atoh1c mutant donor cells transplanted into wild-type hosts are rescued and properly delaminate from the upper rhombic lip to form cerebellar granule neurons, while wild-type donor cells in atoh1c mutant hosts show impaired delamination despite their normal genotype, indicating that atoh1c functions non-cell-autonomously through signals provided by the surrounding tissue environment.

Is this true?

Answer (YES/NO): NO